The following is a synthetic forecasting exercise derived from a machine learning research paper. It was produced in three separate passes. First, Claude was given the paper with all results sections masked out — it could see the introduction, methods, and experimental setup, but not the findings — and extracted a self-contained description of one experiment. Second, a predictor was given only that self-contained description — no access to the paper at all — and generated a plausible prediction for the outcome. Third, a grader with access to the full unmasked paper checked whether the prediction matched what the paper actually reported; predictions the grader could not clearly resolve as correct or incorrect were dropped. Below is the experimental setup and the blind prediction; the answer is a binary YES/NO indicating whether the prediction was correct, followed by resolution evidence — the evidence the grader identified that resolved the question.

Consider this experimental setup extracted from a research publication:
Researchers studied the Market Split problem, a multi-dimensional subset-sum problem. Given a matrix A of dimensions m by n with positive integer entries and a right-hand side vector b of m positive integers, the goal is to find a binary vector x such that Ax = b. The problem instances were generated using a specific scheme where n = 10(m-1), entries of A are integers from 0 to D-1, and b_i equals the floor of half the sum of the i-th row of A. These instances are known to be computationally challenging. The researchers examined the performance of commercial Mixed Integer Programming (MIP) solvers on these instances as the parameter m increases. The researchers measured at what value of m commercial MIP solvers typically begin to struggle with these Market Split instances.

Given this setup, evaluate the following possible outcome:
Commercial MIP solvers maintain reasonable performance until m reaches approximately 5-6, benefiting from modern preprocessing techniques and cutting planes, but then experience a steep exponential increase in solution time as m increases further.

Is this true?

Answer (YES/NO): NO